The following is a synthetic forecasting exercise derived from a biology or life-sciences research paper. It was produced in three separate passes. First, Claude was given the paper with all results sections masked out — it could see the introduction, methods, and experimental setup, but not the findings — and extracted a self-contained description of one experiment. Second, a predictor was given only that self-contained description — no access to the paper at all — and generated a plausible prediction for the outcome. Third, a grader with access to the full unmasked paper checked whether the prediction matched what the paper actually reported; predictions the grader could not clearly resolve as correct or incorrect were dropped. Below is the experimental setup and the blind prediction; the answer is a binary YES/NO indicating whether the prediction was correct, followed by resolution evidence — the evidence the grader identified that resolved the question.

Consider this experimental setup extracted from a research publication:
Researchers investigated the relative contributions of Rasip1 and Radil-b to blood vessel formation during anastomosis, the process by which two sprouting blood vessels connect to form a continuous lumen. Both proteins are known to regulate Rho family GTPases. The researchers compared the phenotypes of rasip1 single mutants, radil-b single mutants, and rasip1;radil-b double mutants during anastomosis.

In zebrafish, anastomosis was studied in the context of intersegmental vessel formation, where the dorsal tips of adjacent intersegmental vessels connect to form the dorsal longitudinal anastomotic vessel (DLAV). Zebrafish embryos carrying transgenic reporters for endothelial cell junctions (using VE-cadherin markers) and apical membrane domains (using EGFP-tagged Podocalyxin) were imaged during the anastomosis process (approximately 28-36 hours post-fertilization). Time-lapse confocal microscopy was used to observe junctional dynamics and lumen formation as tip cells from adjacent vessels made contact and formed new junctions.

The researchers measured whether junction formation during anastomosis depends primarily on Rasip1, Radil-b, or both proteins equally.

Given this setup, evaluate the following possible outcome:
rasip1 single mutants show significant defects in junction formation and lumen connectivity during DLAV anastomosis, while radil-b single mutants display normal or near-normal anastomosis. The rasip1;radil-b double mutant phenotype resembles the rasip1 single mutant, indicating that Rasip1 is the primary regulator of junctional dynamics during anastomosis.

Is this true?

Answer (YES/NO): YES